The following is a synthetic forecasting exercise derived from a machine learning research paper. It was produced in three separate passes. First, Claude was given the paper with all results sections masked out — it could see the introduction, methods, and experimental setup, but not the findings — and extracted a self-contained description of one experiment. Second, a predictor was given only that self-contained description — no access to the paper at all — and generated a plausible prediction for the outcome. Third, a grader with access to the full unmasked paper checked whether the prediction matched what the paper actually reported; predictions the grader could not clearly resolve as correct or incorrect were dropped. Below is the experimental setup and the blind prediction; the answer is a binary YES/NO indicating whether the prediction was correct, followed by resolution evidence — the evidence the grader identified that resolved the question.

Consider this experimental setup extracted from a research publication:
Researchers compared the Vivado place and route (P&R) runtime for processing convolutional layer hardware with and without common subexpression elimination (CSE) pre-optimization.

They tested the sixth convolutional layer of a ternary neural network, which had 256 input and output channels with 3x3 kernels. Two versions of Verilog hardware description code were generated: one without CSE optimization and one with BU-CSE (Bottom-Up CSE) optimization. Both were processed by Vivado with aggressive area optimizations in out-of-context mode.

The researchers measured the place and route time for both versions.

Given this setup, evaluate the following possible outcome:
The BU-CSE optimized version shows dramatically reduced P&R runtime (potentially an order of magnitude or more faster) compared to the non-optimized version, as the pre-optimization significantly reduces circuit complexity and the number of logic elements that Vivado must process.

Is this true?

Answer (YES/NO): NO